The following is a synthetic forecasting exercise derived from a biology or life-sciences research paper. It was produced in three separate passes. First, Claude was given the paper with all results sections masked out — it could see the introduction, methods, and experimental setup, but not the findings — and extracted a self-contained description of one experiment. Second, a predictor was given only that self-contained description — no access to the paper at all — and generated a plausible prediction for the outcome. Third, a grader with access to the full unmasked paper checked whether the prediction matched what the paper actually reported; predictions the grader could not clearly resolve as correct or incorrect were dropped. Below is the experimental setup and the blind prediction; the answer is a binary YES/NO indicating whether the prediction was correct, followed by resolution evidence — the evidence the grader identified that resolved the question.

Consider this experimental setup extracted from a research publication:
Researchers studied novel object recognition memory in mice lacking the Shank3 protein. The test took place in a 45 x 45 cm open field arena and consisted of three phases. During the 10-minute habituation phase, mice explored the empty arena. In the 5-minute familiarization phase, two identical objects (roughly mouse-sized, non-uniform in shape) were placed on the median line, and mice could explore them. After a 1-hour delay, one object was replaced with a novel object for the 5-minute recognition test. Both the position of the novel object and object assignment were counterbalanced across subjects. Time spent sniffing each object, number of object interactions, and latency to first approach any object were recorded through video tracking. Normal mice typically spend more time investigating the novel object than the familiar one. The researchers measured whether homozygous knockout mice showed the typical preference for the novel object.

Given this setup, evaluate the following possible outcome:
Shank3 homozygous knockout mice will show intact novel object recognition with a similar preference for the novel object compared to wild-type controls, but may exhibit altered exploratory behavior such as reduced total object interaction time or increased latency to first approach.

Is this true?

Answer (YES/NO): NO